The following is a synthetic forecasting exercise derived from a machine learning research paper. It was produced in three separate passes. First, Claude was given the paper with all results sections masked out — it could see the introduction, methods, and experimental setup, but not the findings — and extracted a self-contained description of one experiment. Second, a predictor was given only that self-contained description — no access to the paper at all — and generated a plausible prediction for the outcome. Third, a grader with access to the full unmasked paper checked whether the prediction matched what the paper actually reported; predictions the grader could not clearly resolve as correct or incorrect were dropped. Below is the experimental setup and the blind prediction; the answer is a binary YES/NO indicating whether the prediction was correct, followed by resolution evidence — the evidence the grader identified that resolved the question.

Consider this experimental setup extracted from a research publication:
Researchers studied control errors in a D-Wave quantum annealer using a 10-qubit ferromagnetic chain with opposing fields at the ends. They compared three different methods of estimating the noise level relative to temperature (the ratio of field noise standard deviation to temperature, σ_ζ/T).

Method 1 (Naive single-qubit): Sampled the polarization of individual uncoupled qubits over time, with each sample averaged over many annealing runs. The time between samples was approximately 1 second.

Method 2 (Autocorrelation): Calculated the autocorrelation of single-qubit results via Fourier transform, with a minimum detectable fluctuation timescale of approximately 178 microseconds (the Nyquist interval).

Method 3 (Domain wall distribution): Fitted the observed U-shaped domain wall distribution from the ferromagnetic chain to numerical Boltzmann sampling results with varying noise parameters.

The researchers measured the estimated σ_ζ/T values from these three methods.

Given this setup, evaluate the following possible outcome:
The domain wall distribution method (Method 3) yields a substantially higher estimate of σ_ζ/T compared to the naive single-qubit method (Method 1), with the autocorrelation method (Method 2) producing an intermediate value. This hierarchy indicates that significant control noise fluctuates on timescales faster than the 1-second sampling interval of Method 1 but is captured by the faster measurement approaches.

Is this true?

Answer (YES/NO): NO